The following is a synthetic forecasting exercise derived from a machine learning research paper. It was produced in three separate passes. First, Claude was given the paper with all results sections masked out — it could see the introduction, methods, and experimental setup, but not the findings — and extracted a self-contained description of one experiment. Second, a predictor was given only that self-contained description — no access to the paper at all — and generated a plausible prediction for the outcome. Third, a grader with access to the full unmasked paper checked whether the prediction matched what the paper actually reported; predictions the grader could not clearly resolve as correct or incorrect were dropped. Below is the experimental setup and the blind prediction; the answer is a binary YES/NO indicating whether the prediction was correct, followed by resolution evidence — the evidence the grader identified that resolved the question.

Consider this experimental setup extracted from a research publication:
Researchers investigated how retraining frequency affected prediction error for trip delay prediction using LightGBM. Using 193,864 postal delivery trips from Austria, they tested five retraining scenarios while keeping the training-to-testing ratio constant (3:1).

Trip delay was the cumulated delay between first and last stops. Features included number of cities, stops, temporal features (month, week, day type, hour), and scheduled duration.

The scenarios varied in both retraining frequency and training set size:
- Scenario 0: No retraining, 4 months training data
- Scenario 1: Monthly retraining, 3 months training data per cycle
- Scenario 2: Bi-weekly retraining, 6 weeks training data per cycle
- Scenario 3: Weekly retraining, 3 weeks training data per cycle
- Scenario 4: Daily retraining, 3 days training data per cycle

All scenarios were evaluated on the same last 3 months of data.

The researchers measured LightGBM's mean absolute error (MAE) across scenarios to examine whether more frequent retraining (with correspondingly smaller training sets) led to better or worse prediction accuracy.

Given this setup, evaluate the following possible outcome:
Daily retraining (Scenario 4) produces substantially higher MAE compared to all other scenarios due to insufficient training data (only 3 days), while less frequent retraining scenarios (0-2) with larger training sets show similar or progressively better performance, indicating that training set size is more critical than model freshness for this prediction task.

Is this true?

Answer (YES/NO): NO